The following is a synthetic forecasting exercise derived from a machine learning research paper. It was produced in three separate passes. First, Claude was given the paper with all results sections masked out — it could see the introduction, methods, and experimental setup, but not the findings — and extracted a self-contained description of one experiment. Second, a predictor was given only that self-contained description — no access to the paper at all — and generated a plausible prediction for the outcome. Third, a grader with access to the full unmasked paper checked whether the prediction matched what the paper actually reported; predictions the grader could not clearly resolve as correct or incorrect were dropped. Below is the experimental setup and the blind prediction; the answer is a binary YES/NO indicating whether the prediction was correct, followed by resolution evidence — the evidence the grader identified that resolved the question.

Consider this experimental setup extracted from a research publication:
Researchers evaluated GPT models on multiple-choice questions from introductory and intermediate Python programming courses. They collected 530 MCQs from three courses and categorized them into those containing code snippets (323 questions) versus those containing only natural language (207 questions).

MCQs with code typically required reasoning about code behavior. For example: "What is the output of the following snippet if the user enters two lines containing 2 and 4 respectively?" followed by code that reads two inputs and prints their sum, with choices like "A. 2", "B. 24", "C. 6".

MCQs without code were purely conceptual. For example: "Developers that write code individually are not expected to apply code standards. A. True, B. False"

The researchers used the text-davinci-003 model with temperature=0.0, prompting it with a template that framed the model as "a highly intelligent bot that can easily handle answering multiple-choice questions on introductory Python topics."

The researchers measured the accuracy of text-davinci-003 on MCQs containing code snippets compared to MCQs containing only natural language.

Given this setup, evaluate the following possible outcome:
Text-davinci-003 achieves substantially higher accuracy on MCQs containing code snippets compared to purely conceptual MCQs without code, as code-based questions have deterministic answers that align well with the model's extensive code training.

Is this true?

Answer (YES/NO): NO